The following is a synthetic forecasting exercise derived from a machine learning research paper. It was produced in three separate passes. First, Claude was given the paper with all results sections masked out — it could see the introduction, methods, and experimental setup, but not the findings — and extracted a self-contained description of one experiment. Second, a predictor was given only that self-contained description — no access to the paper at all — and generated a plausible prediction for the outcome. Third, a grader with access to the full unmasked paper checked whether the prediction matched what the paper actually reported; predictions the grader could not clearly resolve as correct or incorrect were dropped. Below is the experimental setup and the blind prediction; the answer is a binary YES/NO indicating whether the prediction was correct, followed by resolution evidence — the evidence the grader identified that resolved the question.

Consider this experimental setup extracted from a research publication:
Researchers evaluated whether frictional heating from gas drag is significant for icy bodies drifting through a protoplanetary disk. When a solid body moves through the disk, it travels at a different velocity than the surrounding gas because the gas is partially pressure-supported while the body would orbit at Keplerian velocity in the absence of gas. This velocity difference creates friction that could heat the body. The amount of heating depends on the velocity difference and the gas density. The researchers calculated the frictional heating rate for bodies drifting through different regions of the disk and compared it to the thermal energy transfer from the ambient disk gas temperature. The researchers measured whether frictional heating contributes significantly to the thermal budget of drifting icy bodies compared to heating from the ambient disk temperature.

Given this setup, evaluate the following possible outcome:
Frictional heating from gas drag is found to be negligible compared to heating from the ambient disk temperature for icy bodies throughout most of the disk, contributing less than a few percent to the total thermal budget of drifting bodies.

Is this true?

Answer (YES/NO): YES